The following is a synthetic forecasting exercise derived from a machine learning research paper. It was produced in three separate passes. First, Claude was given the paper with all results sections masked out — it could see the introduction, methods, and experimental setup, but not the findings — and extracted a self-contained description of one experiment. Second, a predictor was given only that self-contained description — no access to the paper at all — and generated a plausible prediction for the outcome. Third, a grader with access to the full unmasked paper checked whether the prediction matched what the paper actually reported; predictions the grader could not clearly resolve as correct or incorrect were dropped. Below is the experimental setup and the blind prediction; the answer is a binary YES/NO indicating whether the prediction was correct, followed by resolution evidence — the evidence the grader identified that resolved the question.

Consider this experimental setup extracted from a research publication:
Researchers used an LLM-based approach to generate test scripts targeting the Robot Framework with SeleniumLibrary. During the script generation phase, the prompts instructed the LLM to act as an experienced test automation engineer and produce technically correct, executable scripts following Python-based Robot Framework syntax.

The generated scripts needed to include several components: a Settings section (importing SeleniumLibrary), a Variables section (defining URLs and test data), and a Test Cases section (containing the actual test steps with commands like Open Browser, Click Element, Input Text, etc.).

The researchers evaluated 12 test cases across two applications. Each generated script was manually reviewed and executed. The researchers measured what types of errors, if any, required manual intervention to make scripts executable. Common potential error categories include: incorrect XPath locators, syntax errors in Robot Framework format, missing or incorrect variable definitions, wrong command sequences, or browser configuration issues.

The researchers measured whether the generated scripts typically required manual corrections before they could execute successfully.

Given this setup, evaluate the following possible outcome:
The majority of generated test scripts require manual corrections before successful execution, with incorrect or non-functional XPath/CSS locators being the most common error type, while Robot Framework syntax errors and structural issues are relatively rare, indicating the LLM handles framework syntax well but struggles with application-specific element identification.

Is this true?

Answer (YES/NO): NO